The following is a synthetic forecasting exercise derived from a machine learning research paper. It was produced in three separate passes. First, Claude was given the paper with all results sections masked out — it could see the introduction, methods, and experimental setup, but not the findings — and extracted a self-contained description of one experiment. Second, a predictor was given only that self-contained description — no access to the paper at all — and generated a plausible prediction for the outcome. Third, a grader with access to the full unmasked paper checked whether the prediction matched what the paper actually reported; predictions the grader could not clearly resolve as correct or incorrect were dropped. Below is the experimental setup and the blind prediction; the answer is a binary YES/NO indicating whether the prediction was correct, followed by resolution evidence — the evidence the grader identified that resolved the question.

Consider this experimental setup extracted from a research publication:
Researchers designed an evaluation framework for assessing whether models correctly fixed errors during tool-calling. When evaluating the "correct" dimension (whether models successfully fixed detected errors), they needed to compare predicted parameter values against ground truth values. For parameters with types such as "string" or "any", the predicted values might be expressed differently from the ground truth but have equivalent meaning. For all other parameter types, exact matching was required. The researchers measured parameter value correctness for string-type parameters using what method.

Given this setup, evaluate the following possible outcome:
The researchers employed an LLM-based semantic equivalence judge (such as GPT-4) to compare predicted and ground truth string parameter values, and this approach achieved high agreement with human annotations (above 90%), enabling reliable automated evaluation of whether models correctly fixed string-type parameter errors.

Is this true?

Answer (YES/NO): NO